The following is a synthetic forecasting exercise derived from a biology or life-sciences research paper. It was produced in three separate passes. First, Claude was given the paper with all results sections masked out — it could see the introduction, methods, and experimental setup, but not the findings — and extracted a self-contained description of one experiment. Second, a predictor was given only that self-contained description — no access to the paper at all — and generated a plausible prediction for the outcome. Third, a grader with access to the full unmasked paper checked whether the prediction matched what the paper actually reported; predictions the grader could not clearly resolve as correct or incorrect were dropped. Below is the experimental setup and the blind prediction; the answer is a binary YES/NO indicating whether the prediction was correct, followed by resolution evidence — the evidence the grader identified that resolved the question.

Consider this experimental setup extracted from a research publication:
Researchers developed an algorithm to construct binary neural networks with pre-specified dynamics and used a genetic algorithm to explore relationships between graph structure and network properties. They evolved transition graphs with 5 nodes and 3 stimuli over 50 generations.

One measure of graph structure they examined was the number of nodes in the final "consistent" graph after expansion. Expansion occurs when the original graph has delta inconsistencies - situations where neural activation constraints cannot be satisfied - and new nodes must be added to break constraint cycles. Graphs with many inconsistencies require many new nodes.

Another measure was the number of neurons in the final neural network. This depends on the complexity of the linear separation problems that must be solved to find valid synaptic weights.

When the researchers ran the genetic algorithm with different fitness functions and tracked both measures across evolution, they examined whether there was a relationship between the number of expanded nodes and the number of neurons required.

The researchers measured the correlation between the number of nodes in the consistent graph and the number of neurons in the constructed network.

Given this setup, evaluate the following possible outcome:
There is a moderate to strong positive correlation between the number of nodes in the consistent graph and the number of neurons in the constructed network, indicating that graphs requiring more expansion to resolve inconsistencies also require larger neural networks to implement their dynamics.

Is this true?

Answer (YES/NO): YES